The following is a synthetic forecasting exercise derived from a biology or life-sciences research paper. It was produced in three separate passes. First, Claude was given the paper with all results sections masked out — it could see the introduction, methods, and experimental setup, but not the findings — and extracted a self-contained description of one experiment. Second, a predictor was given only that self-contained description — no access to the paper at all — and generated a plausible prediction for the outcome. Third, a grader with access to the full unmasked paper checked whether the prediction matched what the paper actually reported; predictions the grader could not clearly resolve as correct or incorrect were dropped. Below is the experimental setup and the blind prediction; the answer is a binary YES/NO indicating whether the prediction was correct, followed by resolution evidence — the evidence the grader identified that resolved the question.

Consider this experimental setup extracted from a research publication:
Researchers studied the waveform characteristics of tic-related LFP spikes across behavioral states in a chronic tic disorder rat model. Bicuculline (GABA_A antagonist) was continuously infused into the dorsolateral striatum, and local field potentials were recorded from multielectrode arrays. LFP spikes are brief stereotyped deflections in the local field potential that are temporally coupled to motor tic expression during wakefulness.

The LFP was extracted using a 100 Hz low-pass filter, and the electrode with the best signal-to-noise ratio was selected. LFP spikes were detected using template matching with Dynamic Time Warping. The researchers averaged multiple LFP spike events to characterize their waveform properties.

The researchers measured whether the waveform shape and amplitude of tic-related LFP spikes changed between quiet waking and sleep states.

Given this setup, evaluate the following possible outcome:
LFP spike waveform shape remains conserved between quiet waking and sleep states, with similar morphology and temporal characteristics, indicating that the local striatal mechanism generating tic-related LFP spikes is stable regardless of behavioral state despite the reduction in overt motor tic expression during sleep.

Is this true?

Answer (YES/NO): YES